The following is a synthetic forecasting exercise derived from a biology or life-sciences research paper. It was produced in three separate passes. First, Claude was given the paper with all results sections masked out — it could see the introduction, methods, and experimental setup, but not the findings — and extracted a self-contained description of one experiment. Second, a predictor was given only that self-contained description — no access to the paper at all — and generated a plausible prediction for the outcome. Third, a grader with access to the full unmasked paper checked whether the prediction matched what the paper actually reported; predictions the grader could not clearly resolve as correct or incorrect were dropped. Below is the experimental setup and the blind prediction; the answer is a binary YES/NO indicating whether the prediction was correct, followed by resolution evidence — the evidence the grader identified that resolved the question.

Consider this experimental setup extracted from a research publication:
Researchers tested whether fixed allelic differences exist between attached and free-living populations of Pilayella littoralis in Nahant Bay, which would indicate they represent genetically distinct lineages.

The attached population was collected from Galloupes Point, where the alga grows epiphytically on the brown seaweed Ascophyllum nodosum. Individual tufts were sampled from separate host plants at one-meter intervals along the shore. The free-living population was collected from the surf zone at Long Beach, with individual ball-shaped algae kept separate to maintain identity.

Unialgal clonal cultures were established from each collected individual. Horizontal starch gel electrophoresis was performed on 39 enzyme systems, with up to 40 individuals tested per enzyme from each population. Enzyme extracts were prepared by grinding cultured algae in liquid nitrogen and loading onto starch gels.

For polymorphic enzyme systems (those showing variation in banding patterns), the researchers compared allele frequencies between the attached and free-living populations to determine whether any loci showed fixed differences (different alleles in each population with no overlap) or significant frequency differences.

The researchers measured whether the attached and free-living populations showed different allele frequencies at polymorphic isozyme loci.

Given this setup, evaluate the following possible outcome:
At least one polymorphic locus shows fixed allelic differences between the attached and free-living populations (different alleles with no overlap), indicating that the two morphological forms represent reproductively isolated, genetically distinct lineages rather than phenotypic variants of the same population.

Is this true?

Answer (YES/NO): NO